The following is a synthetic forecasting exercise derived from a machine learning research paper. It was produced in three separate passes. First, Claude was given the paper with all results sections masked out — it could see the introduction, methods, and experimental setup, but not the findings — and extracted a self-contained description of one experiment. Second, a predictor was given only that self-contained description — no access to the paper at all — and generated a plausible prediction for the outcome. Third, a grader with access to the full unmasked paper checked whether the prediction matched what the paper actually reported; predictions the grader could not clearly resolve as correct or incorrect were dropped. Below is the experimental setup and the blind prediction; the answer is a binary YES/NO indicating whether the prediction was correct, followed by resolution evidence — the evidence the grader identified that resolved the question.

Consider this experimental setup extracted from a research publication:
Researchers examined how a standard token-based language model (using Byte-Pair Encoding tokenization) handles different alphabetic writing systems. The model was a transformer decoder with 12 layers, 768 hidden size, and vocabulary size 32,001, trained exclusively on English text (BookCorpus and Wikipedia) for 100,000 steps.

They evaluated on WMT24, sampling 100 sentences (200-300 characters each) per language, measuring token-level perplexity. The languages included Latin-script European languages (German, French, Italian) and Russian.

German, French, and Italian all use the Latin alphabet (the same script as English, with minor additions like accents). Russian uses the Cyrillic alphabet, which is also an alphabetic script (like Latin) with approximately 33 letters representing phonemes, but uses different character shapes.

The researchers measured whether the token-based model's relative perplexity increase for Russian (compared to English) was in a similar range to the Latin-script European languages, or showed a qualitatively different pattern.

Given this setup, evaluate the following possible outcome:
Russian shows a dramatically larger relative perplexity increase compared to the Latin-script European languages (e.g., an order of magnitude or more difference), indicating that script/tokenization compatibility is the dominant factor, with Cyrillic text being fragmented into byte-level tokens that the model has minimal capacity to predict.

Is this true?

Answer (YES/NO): YES